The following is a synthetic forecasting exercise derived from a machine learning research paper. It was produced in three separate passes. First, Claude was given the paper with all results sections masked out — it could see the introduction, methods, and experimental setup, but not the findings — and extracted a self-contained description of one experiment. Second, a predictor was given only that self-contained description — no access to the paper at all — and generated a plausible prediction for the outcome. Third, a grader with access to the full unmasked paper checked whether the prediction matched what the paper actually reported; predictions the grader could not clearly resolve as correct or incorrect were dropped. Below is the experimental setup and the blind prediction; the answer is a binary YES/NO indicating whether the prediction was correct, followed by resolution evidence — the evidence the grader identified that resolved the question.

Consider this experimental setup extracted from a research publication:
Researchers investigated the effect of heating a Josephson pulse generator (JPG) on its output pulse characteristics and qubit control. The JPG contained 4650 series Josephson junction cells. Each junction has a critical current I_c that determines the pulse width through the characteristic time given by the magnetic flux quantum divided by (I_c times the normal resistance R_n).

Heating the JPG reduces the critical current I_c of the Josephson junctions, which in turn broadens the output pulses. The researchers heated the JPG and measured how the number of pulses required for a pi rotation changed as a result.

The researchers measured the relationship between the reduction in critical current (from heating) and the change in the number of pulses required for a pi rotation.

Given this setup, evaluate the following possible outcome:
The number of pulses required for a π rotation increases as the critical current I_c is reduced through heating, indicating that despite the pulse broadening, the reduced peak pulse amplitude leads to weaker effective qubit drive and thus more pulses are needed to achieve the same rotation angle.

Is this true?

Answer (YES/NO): YES